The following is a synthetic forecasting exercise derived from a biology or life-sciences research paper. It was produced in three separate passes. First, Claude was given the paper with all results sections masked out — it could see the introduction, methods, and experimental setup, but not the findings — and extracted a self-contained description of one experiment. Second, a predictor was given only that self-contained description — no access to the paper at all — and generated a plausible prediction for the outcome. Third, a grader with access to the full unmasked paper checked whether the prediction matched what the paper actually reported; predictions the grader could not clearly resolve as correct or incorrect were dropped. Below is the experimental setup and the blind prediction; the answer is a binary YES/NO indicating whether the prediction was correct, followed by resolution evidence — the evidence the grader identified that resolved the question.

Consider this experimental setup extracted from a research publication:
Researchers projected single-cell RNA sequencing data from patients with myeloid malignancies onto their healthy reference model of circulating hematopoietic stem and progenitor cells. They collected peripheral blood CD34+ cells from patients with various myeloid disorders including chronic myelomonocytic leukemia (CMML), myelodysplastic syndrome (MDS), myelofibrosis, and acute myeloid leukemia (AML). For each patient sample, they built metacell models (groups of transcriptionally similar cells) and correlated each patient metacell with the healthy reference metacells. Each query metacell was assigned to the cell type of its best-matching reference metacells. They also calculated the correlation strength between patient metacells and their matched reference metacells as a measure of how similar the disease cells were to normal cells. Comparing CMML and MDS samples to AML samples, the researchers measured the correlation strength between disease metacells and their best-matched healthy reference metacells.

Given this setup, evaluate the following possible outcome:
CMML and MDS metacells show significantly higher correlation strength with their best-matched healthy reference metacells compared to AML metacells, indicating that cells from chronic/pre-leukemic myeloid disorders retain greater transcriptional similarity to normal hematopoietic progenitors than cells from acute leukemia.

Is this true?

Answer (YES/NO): YES